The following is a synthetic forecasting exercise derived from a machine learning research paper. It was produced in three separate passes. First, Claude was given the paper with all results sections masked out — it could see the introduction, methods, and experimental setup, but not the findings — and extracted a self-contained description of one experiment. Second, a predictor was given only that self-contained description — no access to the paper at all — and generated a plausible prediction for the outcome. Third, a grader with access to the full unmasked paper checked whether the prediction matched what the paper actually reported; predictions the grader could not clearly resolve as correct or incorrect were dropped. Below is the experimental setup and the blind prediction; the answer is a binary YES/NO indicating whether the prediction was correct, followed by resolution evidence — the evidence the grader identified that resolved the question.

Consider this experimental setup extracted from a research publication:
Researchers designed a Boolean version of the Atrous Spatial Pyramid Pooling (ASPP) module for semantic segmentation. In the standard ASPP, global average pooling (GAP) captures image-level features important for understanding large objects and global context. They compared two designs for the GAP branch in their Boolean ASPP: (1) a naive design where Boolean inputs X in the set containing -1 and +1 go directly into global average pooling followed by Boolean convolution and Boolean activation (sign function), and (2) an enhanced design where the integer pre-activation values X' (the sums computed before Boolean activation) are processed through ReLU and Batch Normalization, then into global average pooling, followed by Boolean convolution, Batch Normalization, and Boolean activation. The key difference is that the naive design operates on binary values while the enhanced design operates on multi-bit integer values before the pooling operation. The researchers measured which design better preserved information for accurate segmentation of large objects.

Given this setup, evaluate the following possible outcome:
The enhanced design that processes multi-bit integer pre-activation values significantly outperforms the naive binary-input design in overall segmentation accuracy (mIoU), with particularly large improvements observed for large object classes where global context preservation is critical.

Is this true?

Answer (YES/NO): NO